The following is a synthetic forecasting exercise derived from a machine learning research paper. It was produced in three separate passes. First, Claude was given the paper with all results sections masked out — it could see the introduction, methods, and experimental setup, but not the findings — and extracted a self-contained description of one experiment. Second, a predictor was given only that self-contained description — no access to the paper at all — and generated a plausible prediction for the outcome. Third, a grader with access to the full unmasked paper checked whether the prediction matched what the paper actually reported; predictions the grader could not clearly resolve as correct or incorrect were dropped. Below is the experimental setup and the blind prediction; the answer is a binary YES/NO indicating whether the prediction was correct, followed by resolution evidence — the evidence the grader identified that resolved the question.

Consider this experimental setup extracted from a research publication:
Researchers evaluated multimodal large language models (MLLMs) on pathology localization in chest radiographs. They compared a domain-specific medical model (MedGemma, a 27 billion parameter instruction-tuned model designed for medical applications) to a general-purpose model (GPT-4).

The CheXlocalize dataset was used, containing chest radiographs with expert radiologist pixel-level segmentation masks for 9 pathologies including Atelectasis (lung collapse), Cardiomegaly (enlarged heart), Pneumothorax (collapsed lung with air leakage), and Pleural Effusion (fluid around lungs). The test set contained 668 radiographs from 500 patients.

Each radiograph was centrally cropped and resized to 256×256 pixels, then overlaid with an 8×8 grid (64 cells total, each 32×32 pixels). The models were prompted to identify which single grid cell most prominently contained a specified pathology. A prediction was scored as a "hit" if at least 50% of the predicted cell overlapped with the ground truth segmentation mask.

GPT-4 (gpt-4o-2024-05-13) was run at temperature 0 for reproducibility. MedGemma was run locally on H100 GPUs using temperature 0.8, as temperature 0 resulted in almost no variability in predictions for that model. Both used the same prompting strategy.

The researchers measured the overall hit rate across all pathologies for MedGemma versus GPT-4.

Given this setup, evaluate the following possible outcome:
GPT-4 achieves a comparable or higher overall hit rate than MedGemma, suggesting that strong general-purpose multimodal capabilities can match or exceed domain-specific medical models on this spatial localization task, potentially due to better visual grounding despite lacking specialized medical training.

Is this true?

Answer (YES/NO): YES